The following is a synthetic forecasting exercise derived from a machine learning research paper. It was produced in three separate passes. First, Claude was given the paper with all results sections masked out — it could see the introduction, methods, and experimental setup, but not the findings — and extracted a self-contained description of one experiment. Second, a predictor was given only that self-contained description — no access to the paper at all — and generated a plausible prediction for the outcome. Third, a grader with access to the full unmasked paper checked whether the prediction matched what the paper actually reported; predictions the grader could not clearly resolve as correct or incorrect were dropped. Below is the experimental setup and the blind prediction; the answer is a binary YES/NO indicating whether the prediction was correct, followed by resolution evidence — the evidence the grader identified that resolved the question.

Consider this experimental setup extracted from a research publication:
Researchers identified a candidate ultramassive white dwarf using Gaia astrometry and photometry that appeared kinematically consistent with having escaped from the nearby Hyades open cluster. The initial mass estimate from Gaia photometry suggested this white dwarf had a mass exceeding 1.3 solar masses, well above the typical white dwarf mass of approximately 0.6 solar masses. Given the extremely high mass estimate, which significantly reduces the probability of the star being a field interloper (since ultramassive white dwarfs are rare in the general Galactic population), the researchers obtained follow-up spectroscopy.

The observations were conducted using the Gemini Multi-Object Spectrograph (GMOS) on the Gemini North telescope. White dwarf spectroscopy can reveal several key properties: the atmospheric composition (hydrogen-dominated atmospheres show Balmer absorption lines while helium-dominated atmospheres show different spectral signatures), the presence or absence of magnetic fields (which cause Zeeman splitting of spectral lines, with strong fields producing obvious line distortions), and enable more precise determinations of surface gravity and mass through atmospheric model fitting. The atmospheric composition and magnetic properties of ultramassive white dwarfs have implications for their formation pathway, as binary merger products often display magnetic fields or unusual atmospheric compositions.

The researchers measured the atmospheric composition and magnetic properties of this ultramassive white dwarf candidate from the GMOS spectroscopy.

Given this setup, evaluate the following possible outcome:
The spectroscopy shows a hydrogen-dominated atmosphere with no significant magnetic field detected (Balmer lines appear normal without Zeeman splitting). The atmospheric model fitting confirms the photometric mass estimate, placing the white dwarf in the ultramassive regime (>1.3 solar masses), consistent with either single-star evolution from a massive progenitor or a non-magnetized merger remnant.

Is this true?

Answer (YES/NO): YES